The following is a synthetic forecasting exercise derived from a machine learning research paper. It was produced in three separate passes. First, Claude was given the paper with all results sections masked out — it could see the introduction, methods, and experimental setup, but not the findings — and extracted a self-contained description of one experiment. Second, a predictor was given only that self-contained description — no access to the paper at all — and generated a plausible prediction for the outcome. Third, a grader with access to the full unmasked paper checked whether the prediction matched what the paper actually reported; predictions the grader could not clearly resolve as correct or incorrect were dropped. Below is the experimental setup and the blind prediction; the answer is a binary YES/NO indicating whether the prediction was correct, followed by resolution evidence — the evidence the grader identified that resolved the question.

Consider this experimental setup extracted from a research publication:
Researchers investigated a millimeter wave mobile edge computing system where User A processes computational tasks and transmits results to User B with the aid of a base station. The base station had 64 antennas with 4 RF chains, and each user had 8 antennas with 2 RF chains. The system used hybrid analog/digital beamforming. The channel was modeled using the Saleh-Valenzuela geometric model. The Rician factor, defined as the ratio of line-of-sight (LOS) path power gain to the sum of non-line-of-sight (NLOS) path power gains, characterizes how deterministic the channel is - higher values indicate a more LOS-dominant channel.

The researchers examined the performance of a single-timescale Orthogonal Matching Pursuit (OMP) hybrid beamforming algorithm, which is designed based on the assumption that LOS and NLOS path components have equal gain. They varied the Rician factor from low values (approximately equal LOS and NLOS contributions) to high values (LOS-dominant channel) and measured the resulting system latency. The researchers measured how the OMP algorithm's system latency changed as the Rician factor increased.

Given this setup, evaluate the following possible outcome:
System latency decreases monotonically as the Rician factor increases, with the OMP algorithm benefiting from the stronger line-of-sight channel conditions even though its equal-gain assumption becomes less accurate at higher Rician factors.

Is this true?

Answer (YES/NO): NO